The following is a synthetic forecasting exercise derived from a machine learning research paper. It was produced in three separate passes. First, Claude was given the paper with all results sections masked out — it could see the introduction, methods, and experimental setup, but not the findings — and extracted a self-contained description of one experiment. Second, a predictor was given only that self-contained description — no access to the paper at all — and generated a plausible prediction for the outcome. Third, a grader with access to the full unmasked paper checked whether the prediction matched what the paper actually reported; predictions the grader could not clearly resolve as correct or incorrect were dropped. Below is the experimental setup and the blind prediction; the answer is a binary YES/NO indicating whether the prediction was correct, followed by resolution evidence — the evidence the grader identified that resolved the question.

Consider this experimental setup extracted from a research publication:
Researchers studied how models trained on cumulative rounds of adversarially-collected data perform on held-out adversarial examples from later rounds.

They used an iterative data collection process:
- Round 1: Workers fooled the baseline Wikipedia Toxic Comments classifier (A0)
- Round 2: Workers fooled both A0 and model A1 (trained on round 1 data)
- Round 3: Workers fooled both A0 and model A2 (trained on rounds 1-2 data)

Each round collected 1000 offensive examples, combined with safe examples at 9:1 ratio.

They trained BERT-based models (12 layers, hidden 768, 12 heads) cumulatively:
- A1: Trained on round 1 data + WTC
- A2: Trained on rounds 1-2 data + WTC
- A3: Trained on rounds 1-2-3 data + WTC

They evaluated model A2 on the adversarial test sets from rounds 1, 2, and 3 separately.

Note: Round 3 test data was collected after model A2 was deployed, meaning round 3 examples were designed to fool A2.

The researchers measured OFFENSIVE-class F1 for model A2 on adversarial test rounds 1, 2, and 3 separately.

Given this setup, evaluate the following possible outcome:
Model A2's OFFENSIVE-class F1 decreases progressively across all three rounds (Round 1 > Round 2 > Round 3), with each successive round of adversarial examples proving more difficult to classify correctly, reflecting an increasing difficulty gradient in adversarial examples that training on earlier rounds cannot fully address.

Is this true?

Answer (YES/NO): YES